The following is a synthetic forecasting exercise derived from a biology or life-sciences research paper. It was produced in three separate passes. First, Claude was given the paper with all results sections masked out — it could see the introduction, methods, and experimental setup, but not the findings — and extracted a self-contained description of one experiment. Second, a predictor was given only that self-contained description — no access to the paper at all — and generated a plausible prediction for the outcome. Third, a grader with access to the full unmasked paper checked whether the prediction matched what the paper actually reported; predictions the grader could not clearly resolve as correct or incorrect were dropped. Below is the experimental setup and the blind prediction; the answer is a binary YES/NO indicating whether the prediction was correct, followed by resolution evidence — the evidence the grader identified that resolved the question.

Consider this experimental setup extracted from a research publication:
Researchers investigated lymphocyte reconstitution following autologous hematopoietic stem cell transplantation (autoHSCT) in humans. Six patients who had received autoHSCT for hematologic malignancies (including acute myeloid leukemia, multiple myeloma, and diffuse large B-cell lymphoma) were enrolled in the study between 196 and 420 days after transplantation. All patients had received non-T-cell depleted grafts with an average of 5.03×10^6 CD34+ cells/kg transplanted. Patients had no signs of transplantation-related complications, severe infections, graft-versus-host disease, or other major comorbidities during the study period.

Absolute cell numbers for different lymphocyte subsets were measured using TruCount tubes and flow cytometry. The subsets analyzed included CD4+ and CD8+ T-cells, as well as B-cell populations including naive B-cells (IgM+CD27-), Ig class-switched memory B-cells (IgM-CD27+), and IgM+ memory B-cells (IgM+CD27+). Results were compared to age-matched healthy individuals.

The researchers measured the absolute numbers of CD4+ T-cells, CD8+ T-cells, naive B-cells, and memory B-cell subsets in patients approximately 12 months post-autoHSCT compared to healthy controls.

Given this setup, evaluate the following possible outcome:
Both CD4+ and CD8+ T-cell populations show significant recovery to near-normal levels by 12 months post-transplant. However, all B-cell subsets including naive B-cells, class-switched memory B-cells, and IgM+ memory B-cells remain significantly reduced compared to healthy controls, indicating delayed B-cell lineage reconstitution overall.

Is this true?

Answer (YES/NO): NO